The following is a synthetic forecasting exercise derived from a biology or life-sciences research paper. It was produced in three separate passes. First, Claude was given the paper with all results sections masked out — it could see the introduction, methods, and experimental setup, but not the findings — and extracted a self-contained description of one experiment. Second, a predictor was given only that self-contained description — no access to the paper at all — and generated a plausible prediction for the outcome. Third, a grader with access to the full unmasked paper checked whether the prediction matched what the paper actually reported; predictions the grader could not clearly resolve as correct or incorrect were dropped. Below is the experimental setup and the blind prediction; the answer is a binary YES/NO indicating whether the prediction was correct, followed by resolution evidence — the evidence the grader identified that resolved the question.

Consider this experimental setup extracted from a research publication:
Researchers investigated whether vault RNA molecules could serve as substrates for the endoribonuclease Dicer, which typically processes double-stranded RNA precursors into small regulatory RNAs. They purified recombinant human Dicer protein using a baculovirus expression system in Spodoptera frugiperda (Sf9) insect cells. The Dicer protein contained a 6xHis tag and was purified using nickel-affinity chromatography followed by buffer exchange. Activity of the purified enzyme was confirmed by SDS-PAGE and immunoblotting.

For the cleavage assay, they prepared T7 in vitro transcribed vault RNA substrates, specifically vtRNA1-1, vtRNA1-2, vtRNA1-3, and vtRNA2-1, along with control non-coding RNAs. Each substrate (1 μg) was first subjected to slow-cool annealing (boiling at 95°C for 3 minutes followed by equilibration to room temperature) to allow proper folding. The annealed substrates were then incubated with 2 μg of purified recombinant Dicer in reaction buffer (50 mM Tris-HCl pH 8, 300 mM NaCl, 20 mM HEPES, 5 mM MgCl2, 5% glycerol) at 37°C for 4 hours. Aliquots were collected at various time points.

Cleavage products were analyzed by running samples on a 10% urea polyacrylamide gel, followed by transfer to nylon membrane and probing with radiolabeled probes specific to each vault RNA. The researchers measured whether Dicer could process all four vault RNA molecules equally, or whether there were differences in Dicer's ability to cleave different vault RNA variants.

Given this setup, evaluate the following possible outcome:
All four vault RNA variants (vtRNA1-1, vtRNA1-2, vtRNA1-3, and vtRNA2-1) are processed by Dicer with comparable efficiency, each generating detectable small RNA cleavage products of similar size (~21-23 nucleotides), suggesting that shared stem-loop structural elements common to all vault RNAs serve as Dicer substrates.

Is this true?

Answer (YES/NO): NO